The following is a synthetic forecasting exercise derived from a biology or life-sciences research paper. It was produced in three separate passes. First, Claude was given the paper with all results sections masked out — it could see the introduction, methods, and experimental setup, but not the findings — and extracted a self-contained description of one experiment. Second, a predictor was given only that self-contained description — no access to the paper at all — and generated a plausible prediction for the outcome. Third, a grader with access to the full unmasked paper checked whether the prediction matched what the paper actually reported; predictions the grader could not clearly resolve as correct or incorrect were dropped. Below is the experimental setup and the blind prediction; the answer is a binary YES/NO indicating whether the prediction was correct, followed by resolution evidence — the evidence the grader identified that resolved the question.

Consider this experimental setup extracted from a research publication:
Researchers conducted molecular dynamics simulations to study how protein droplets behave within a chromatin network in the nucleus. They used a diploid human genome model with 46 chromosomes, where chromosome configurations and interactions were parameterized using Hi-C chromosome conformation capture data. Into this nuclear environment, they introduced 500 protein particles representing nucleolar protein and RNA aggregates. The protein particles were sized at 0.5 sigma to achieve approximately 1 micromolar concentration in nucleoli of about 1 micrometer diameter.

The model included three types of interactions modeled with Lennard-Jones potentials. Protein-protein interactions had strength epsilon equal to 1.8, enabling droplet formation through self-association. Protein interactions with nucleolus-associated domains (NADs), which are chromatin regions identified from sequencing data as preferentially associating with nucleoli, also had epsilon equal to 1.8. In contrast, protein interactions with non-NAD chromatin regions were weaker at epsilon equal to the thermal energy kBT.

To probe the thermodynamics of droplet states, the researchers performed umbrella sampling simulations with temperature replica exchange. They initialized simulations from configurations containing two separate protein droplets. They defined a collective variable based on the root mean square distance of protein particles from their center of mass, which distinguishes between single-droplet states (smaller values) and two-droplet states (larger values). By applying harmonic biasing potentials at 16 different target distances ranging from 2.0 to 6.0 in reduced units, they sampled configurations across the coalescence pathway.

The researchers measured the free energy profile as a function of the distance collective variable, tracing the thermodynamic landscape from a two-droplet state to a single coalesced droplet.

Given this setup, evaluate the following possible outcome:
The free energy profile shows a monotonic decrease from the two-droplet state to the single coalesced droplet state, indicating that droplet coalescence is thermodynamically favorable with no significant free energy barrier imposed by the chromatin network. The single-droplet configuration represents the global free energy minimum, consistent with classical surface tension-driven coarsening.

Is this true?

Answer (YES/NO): NO